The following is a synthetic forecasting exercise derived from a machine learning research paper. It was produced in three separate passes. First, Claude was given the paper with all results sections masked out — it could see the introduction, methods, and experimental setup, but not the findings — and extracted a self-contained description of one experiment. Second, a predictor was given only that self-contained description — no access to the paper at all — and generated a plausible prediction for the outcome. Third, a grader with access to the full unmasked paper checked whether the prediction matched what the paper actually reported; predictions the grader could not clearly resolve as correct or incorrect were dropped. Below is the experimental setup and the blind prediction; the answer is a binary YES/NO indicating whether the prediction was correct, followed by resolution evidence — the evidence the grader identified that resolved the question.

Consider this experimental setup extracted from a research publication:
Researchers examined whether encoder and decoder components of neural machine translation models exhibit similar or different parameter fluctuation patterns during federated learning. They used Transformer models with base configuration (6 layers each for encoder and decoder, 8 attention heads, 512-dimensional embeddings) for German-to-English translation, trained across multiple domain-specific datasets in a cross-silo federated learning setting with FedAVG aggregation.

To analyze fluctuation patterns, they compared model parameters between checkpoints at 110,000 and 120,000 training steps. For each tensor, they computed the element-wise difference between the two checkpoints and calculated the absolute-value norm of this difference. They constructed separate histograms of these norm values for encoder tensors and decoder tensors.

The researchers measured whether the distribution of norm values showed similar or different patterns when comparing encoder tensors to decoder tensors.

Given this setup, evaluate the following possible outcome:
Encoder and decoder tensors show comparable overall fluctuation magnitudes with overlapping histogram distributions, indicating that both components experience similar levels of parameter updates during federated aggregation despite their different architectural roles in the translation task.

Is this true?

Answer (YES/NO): NO